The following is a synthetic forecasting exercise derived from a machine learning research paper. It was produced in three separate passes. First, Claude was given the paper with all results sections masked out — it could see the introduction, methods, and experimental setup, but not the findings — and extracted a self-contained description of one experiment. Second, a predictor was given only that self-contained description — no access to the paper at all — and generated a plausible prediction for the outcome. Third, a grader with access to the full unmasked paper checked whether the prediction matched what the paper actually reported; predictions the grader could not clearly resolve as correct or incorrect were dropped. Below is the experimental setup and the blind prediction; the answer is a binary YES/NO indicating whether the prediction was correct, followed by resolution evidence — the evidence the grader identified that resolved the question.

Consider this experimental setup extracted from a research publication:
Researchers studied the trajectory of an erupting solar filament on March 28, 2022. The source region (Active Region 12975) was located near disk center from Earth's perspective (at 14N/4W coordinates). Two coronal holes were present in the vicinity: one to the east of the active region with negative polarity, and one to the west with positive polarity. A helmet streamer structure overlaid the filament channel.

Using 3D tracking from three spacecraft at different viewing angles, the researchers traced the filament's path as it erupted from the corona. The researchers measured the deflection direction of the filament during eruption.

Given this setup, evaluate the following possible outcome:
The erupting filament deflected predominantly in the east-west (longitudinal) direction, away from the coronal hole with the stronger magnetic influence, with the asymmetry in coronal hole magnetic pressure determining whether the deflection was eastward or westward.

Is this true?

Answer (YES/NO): NO